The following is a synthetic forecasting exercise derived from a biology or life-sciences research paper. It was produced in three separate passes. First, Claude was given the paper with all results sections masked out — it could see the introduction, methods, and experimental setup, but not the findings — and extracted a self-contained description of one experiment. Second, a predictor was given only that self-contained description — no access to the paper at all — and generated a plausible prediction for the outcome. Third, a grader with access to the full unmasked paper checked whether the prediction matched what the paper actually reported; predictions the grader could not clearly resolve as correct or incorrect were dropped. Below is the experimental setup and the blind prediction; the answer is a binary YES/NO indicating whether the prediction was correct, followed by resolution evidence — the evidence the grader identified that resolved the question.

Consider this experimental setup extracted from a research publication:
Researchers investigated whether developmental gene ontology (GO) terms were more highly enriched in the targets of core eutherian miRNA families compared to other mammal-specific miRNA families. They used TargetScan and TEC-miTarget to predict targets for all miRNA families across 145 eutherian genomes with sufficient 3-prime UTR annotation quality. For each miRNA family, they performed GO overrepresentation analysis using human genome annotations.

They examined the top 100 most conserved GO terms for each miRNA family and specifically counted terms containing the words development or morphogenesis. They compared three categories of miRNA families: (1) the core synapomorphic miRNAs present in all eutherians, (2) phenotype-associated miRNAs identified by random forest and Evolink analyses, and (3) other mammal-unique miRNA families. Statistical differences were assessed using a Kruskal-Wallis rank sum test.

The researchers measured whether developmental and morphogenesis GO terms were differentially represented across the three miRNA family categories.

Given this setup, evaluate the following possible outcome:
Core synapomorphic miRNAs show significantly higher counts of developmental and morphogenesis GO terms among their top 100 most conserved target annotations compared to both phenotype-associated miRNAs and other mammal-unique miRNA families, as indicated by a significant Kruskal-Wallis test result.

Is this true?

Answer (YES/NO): YES